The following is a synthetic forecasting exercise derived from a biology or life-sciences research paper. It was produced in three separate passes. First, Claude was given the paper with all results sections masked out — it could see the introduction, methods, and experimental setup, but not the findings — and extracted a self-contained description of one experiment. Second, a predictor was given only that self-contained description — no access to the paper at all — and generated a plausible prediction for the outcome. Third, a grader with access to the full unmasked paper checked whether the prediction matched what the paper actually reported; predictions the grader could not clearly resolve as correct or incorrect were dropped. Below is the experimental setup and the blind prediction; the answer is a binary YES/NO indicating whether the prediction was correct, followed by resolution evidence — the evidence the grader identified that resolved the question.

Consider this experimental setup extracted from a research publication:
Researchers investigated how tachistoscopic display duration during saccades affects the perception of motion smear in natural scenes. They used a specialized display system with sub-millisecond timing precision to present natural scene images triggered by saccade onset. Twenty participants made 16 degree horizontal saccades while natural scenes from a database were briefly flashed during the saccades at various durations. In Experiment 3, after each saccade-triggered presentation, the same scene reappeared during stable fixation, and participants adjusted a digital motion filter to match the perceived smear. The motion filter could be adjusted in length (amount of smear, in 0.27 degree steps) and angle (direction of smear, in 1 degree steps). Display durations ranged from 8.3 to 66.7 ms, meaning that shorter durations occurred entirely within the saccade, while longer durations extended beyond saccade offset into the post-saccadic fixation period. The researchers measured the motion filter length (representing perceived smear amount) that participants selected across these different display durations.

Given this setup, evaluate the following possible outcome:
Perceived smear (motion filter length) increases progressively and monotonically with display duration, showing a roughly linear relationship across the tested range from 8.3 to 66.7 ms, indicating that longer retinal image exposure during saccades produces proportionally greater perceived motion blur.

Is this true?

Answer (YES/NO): NO